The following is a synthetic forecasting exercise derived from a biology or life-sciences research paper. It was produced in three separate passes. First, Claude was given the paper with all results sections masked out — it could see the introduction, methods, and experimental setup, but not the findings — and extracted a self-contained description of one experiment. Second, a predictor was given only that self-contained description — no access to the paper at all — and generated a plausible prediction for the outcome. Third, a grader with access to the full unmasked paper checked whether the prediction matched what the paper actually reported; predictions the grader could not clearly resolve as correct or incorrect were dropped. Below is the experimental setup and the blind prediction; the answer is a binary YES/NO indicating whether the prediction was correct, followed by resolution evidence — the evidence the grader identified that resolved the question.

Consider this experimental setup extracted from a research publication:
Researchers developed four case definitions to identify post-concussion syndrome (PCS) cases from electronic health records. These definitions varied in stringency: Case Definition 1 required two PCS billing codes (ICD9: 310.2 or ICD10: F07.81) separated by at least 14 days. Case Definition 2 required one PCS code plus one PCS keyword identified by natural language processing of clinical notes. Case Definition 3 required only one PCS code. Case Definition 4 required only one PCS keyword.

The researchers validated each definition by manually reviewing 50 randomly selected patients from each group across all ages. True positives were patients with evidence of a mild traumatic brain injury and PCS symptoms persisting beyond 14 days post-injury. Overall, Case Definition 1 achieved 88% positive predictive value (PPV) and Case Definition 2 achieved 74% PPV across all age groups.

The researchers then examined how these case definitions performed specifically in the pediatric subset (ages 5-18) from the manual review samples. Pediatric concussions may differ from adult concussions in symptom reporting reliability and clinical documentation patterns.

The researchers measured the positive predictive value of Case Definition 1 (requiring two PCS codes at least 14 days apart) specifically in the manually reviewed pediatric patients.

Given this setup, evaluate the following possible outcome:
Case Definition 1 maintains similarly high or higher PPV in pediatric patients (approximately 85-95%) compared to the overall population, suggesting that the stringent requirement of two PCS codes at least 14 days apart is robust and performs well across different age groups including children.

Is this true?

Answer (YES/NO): NO